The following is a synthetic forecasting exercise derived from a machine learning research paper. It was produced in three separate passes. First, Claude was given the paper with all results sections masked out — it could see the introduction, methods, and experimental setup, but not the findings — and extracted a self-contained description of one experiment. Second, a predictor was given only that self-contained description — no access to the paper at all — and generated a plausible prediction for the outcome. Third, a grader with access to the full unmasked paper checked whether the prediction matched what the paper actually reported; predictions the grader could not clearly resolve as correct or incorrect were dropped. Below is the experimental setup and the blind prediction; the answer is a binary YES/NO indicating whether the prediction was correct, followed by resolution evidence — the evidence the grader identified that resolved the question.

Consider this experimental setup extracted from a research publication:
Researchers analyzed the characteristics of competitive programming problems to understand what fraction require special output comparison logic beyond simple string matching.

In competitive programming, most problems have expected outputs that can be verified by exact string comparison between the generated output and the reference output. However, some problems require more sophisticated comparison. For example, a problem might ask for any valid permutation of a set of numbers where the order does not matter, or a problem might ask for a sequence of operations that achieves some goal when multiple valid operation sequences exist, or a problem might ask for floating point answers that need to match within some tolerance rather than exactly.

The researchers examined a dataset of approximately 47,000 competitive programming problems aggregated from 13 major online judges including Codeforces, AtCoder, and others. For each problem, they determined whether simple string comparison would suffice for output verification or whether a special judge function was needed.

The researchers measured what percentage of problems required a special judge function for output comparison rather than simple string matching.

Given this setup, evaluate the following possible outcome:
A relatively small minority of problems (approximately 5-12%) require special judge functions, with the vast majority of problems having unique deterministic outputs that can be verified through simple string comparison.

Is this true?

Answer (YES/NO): NO